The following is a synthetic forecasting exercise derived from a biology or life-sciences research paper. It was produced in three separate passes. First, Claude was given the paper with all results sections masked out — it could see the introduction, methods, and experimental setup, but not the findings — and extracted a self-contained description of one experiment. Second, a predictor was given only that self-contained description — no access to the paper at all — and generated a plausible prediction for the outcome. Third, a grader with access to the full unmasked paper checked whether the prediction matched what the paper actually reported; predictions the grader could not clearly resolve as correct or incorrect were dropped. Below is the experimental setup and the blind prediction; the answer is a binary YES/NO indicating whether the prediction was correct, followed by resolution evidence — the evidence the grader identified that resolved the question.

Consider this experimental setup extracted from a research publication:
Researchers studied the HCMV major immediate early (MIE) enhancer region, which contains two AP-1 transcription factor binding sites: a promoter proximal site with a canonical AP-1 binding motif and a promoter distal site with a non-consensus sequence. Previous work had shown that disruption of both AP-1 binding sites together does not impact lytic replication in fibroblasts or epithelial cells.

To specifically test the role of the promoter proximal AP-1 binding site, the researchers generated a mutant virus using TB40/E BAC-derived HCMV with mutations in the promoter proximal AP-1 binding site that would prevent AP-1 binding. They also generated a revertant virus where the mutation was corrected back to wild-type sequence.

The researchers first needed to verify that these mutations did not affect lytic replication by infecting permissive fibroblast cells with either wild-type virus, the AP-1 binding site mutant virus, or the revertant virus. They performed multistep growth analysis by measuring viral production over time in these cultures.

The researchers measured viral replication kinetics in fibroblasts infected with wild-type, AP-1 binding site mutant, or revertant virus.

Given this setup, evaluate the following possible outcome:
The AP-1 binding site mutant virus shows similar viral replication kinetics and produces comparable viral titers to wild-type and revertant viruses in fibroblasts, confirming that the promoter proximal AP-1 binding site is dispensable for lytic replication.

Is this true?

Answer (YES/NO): YES